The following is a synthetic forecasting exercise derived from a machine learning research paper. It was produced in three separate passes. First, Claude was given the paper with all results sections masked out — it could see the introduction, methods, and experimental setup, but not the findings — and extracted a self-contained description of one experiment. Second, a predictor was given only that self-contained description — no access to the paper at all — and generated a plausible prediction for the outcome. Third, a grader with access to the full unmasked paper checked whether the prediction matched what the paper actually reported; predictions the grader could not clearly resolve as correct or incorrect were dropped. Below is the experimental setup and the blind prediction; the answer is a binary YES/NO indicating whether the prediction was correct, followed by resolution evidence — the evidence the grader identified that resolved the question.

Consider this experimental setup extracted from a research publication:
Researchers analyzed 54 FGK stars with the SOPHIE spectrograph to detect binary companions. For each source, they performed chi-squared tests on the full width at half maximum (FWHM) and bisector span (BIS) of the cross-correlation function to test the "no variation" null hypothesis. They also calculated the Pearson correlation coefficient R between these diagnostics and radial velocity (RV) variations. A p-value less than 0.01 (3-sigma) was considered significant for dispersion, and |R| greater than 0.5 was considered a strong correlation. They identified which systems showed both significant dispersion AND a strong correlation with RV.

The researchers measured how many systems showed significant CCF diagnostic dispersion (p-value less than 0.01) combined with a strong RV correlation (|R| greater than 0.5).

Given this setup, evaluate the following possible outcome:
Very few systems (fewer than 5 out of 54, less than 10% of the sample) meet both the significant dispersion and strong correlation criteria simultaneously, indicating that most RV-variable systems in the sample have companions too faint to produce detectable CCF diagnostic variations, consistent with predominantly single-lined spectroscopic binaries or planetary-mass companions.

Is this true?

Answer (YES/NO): YES